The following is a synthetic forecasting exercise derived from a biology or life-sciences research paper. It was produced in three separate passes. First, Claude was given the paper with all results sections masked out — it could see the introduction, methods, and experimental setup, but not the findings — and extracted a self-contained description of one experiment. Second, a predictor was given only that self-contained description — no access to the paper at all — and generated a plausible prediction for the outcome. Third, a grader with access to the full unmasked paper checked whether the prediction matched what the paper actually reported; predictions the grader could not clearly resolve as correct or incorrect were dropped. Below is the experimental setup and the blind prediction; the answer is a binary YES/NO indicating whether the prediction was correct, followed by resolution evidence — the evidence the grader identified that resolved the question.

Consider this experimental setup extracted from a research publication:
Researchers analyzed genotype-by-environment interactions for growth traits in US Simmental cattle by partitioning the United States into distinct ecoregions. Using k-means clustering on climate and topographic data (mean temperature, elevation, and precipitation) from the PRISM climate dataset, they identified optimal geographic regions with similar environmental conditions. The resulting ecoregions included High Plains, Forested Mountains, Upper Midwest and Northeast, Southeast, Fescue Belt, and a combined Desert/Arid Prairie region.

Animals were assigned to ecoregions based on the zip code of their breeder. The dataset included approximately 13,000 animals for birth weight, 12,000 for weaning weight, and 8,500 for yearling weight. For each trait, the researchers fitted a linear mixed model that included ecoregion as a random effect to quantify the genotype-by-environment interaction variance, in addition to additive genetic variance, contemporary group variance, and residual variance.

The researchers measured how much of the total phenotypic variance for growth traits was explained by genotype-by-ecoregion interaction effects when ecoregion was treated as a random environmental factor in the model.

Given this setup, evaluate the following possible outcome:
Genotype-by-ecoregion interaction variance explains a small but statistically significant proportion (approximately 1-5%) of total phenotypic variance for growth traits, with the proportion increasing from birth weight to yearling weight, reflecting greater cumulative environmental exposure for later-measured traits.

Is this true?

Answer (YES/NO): NO